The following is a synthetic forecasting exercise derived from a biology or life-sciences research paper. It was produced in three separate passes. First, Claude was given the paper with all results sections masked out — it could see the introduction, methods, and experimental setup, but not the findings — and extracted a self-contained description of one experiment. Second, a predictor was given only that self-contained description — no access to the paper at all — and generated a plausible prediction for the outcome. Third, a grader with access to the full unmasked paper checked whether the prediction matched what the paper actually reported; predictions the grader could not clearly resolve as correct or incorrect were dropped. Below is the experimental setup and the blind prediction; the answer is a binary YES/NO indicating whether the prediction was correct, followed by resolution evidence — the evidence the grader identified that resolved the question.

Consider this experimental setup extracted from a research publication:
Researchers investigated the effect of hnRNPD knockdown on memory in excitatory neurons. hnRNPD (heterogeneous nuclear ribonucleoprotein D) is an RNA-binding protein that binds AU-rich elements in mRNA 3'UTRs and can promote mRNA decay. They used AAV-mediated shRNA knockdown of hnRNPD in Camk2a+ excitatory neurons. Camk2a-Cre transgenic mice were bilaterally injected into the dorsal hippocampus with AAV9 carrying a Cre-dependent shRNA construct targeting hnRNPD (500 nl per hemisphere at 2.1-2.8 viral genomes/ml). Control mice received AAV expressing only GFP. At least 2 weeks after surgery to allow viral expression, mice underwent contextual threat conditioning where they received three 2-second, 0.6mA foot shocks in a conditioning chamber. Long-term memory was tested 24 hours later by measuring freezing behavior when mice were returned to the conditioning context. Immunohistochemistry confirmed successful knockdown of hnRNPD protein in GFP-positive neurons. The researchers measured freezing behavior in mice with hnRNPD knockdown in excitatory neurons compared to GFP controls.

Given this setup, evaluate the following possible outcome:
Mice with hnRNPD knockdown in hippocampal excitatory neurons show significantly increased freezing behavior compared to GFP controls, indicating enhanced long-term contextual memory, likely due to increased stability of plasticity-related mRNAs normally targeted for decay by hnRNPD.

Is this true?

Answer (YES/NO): NO